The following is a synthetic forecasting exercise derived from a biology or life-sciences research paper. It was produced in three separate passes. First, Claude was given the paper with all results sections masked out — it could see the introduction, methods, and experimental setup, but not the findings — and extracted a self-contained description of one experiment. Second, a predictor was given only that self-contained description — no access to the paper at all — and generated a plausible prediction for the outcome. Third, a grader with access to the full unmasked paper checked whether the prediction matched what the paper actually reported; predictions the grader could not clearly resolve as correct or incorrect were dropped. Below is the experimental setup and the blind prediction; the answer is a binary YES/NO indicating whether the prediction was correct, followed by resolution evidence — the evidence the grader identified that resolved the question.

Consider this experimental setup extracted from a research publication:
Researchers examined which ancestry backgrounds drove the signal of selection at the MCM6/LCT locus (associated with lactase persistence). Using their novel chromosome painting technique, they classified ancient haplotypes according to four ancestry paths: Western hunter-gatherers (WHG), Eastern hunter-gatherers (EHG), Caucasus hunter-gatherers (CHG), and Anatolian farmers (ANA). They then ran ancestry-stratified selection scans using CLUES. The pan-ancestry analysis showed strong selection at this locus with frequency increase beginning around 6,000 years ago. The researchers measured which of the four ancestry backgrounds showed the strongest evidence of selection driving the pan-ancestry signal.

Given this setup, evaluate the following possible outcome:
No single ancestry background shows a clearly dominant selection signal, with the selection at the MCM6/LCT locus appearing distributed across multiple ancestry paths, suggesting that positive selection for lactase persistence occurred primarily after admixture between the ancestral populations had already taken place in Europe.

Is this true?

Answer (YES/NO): NO